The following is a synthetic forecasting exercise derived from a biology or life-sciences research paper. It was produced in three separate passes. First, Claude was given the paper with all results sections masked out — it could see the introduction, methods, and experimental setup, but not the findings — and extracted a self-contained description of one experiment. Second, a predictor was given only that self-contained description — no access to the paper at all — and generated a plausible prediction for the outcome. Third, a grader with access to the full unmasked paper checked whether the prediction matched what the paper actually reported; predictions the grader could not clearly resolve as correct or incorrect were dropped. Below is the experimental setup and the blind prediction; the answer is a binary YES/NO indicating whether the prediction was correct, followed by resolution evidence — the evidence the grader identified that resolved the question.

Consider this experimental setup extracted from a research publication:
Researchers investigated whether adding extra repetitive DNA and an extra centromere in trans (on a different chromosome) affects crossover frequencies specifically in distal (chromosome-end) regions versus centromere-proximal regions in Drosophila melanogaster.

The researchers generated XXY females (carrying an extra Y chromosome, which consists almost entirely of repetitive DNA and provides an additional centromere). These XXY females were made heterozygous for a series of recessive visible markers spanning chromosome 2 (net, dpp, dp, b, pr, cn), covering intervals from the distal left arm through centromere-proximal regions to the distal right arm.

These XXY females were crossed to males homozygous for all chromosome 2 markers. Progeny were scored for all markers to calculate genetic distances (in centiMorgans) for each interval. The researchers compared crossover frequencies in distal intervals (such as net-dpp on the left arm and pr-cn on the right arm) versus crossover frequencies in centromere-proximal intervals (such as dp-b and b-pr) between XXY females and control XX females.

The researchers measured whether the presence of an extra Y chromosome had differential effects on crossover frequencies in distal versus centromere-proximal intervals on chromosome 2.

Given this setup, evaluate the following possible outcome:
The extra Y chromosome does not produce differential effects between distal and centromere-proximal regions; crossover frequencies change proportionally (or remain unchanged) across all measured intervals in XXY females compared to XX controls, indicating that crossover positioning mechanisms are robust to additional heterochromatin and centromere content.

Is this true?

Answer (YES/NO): YES